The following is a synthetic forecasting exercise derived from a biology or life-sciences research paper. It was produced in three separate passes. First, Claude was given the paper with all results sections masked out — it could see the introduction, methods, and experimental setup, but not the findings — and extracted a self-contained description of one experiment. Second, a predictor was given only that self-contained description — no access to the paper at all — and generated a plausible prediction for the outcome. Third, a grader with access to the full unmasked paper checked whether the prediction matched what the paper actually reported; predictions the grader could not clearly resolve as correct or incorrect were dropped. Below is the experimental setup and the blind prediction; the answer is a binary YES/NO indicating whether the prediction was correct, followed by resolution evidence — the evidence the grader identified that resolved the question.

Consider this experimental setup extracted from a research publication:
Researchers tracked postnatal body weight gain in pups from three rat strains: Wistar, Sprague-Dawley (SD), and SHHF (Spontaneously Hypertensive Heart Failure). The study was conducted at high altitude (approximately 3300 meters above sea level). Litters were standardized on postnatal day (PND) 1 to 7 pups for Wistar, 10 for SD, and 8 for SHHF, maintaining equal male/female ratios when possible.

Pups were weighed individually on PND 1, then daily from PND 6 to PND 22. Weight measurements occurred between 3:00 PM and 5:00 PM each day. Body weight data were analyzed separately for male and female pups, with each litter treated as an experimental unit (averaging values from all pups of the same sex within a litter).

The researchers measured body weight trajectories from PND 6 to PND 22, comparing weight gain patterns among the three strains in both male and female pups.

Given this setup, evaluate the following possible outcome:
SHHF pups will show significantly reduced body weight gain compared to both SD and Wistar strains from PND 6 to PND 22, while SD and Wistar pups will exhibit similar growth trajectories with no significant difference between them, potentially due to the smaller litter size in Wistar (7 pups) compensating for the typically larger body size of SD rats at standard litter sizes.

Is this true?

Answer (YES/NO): NO